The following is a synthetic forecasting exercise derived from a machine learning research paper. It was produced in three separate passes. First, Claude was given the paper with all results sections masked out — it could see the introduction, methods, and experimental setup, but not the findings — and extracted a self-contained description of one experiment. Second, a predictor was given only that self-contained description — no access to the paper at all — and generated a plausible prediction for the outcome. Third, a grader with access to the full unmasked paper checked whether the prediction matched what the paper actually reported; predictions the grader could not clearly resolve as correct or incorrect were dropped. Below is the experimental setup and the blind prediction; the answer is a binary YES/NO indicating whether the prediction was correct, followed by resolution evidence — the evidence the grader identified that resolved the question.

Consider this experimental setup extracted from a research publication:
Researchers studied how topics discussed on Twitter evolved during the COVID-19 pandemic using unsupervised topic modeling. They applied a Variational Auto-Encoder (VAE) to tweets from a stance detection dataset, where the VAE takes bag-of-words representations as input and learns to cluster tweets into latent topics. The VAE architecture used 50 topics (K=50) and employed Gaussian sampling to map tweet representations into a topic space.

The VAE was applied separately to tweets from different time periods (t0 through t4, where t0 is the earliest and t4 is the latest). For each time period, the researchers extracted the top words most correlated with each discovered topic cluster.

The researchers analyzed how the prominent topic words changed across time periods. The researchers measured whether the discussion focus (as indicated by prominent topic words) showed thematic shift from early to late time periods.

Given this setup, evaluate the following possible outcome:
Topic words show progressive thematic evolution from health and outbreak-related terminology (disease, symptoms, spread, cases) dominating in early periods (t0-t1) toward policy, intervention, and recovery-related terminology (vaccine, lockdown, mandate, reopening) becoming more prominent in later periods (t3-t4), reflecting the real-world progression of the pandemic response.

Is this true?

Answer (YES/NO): NO